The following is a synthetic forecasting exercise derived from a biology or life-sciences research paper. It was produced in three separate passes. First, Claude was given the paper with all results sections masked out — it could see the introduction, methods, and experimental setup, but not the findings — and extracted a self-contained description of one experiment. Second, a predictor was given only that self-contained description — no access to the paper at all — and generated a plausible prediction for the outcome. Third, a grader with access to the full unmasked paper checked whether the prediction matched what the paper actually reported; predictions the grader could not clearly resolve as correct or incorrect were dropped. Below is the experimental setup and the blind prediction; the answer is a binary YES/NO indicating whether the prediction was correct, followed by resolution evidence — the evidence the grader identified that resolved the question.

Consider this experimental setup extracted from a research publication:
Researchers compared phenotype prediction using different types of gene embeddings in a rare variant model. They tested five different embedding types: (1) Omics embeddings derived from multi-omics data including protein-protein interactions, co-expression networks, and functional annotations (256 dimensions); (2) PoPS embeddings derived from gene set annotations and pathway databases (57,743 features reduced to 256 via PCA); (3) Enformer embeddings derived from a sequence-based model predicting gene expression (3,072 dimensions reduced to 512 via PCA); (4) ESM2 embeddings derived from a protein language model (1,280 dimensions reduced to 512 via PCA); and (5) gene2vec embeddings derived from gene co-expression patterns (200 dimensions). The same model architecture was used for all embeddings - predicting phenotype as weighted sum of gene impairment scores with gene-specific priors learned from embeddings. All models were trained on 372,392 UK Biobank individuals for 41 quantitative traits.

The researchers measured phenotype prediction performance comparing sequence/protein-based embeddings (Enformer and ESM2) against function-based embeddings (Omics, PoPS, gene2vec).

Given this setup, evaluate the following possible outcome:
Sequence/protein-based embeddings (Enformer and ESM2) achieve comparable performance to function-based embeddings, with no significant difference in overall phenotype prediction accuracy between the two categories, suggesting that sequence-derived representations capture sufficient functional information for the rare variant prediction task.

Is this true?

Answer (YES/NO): NO